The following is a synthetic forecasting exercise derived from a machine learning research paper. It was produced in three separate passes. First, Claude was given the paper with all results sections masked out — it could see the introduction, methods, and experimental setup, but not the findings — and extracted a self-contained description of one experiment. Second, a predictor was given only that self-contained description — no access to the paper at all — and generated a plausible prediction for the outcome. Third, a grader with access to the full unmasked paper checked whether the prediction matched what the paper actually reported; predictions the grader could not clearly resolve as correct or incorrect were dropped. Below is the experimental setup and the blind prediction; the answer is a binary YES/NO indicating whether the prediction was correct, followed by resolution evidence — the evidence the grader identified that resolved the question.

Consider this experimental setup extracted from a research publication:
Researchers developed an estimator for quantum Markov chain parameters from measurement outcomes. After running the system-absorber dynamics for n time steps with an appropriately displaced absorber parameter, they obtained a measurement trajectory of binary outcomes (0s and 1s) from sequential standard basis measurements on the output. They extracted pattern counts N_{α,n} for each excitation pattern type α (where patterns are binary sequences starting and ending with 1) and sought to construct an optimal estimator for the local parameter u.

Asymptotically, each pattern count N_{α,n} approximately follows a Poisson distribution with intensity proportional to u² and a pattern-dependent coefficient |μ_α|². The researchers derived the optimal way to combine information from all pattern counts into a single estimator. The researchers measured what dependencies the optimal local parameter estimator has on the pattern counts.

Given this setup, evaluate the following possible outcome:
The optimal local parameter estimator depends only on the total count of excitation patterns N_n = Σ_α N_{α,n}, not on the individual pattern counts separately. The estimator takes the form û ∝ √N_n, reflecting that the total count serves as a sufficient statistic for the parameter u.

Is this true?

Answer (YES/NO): NO